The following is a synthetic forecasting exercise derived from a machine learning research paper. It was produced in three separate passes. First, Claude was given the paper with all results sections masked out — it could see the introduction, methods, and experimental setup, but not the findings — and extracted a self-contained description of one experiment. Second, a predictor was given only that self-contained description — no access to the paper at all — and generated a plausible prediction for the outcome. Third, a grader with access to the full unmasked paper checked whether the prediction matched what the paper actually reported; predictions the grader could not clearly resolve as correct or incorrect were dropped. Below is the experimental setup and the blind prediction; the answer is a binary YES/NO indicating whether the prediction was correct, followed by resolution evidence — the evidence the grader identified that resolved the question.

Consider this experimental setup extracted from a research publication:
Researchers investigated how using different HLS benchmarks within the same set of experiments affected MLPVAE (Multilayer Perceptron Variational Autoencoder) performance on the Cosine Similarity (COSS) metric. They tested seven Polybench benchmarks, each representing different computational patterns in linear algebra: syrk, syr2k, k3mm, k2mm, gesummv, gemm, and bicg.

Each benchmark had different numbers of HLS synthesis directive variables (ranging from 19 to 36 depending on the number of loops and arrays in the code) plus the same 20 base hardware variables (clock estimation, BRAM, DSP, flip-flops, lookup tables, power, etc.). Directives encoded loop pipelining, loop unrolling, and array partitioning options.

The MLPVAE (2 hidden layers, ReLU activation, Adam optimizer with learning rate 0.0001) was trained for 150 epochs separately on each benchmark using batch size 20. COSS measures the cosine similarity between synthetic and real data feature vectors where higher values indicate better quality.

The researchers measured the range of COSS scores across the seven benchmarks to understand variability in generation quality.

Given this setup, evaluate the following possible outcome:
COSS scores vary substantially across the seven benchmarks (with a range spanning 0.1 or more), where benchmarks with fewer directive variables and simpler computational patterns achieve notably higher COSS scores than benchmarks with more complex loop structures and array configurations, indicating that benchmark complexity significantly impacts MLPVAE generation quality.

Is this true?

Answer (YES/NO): NO